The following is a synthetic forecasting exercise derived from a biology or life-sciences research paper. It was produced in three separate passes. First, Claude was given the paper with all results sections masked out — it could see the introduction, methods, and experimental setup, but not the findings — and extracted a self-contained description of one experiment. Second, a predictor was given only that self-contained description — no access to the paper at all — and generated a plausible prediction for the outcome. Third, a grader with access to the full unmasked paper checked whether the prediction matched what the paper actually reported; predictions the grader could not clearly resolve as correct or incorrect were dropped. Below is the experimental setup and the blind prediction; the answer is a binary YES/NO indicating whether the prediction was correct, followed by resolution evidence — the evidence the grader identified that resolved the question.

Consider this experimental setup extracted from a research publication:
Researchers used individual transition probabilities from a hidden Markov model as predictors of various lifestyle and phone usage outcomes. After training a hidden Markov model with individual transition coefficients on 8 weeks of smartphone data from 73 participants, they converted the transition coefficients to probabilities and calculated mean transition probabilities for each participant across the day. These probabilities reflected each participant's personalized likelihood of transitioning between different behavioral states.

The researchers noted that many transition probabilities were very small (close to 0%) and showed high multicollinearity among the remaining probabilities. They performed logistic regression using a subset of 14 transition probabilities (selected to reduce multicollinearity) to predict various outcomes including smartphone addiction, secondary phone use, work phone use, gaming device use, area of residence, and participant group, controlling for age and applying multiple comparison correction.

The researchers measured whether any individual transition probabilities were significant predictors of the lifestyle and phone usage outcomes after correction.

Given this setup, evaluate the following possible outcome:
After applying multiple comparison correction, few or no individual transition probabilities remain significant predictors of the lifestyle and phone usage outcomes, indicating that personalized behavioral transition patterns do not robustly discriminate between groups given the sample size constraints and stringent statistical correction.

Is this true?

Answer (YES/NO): YES